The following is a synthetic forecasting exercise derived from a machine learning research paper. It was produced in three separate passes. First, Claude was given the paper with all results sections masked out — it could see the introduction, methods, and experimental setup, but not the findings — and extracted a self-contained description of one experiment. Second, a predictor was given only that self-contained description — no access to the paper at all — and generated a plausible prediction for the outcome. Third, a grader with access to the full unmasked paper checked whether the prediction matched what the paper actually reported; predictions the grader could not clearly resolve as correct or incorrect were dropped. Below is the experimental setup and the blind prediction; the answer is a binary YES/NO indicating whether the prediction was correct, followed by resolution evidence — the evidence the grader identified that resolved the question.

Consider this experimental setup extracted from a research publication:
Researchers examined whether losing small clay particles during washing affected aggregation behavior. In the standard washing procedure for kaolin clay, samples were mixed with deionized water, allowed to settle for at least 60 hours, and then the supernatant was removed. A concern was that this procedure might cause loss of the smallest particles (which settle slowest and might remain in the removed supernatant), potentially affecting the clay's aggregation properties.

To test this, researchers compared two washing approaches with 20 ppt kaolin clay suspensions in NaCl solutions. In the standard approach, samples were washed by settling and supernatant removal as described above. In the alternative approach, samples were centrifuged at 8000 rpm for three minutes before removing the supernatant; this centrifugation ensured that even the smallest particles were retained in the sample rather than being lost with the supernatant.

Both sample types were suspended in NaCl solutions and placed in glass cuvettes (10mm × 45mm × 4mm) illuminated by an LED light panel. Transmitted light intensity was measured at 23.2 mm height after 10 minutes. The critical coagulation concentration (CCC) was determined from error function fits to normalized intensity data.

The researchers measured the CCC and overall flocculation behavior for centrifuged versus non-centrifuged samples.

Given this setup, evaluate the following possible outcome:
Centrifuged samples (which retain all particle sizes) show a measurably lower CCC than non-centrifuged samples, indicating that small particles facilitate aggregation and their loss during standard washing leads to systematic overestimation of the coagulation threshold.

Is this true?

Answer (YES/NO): NO